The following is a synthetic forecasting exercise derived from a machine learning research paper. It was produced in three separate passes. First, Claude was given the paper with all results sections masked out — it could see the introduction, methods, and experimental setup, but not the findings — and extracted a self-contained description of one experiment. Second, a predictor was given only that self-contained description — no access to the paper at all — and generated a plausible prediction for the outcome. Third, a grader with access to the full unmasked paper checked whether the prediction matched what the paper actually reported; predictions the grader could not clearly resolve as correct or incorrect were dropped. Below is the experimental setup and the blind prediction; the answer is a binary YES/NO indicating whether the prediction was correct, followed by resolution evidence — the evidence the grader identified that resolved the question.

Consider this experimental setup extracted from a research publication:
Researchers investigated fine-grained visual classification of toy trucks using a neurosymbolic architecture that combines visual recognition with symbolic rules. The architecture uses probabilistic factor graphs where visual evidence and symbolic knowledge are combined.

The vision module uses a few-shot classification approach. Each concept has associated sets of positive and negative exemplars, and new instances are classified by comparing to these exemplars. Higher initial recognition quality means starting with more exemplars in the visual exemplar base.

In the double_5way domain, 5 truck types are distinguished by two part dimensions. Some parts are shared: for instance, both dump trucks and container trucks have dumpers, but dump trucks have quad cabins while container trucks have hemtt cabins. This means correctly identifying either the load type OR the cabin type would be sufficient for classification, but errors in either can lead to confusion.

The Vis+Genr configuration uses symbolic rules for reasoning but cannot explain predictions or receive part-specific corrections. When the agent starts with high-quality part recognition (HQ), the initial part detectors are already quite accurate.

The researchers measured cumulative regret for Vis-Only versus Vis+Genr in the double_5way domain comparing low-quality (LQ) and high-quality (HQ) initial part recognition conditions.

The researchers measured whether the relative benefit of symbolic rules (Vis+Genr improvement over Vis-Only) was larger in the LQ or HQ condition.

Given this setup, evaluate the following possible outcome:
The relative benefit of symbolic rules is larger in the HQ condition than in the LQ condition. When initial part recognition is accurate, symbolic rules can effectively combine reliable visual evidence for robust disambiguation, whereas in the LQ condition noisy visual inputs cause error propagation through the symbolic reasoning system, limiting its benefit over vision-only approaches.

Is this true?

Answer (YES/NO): YES